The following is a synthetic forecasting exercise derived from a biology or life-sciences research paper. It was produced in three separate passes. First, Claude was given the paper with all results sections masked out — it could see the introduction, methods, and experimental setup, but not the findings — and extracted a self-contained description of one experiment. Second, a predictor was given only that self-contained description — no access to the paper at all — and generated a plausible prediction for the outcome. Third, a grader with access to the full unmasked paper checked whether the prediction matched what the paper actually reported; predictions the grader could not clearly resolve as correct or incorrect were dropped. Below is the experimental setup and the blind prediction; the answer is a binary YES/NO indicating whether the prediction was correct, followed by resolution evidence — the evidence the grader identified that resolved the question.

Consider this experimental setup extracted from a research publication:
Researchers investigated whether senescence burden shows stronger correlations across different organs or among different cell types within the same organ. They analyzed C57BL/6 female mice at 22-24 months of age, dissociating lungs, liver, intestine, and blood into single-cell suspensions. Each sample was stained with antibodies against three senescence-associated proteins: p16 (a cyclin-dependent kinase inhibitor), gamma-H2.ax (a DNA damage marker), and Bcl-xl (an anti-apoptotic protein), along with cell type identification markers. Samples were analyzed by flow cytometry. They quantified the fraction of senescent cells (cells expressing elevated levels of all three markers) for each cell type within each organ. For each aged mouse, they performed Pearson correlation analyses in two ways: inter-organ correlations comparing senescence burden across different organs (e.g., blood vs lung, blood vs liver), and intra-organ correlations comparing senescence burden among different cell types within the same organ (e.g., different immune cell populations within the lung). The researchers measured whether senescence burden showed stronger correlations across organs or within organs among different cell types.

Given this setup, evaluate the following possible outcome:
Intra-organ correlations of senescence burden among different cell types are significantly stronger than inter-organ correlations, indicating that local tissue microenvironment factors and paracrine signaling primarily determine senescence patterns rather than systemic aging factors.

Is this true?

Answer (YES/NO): YES